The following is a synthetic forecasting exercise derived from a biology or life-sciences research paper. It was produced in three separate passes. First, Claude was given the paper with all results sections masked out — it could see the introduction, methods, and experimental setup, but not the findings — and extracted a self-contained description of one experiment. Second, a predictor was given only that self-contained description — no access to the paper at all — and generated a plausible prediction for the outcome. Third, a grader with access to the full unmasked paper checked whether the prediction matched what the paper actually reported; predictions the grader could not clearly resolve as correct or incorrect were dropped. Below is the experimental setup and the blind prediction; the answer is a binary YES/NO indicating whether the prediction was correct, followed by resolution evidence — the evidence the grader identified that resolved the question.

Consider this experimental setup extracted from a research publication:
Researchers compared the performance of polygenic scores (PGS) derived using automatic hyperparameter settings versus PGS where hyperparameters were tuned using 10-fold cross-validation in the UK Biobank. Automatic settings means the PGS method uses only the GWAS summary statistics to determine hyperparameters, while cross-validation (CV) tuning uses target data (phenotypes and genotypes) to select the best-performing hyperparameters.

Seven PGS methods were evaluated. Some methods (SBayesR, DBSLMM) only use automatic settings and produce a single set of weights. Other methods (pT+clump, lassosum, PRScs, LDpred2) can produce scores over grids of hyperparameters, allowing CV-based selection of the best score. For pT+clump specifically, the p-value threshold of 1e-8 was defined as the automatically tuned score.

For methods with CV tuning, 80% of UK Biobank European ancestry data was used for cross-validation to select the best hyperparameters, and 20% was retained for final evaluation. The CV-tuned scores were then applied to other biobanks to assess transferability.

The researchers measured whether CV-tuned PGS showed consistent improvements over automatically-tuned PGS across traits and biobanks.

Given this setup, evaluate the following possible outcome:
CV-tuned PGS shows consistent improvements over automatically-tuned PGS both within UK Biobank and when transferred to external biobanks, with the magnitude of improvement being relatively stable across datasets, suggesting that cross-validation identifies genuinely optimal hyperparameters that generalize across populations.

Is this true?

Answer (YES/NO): NO